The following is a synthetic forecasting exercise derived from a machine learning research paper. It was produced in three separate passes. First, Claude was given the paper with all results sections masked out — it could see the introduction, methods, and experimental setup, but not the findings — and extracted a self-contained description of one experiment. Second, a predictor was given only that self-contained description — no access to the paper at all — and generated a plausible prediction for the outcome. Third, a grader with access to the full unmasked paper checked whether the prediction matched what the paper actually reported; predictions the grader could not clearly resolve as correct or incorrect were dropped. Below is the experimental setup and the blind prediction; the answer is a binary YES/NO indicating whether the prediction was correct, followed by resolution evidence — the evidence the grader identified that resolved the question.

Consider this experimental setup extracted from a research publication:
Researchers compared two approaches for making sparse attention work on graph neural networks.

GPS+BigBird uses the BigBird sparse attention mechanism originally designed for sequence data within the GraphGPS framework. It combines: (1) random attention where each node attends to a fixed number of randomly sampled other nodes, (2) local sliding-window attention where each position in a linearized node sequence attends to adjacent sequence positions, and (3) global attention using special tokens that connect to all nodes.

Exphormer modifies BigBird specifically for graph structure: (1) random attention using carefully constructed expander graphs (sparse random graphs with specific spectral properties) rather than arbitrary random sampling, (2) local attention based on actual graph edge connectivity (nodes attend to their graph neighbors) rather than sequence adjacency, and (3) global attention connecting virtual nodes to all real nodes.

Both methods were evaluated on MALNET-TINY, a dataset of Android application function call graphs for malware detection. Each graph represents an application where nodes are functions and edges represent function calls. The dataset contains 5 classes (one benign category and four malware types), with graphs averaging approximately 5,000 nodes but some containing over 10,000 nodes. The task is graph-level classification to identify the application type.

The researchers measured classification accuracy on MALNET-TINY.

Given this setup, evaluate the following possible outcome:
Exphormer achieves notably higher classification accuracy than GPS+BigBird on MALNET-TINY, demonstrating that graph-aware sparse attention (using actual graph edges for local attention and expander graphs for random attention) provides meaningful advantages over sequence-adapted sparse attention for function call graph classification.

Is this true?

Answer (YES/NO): YES